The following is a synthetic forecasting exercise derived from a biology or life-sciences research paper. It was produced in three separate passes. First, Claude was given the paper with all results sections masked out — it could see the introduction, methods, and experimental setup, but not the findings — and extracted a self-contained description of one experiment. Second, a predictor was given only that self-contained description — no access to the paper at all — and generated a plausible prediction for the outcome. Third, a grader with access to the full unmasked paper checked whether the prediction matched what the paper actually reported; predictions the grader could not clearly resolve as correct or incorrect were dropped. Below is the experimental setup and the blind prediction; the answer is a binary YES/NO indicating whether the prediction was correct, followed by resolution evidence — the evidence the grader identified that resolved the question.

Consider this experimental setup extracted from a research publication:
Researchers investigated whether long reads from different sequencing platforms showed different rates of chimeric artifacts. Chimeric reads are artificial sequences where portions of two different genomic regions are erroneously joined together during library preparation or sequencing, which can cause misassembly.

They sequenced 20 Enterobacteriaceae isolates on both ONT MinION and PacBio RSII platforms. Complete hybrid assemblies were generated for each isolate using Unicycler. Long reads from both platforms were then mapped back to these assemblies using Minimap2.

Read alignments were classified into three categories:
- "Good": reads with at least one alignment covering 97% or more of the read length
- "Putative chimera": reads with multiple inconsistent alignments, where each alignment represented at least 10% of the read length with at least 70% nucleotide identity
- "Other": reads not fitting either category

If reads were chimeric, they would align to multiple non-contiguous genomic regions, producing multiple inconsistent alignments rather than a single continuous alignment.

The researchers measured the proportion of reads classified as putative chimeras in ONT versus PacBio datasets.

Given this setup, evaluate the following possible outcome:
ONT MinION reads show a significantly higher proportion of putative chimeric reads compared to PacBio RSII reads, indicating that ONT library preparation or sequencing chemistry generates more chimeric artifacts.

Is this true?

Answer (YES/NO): NO